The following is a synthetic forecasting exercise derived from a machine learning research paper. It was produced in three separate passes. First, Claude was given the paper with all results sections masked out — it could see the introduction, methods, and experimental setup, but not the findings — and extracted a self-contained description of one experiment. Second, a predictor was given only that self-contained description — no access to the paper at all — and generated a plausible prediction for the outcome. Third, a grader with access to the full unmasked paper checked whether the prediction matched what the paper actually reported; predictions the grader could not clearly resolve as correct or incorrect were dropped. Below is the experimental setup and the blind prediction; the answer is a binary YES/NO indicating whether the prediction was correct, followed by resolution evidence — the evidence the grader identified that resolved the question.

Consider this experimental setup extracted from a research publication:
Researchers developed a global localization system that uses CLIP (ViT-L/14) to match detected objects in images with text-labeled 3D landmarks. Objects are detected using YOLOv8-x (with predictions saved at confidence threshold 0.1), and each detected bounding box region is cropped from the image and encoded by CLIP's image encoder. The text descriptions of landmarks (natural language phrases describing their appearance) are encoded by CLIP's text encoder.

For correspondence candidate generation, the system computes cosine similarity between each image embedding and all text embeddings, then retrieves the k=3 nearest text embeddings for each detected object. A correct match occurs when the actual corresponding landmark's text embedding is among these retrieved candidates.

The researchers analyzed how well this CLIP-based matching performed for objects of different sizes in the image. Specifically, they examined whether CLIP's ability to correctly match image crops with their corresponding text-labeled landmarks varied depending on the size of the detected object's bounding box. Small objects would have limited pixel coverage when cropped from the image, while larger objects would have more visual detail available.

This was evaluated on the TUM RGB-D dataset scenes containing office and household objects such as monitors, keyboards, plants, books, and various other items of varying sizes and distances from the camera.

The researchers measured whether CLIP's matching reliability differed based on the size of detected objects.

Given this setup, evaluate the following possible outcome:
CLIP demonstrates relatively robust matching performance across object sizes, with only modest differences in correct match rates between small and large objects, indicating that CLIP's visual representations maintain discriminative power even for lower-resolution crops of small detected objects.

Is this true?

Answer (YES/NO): NO